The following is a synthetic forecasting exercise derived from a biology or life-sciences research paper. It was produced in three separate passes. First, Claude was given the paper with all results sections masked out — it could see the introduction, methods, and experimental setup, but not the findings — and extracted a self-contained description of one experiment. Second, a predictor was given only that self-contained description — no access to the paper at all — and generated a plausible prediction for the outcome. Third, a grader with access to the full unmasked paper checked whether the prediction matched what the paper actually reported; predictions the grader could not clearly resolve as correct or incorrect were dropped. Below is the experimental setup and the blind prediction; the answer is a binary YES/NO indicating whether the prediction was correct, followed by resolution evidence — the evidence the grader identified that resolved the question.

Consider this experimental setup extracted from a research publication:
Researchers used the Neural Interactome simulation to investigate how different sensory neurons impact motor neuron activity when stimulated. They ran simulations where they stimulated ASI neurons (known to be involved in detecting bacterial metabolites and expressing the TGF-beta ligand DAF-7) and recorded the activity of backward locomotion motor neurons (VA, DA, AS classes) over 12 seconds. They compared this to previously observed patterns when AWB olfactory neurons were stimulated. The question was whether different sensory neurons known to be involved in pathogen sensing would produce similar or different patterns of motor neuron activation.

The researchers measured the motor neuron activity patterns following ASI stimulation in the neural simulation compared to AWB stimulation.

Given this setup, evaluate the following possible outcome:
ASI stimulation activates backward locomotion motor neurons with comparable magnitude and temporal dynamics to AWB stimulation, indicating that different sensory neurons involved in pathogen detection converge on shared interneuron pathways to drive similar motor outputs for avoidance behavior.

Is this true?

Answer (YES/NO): NO